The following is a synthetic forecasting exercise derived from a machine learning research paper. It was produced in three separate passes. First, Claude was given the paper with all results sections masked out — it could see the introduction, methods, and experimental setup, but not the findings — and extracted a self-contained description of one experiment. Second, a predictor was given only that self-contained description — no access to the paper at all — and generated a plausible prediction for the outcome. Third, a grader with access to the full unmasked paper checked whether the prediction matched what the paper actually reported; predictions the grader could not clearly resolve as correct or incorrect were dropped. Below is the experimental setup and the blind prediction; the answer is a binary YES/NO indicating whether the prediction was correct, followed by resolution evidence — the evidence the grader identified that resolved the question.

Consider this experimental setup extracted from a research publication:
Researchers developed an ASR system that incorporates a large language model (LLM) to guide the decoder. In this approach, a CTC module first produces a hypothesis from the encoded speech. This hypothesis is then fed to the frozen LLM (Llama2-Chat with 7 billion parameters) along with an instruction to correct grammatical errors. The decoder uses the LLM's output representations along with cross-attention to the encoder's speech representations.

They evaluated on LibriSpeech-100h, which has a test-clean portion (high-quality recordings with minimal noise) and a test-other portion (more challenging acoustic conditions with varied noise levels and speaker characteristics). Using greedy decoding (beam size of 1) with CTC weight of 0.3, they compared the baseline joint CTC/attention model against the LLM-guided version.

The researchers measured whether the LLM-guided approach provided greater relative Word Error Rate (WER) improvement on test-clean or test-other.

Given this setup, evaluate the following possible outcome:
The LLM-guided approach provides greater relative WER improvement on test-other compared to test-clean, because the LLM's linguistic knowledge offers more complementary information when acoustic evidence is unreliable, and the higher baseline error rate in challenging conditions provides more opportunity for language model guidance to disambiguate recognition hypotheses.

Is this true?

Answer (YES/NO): NO